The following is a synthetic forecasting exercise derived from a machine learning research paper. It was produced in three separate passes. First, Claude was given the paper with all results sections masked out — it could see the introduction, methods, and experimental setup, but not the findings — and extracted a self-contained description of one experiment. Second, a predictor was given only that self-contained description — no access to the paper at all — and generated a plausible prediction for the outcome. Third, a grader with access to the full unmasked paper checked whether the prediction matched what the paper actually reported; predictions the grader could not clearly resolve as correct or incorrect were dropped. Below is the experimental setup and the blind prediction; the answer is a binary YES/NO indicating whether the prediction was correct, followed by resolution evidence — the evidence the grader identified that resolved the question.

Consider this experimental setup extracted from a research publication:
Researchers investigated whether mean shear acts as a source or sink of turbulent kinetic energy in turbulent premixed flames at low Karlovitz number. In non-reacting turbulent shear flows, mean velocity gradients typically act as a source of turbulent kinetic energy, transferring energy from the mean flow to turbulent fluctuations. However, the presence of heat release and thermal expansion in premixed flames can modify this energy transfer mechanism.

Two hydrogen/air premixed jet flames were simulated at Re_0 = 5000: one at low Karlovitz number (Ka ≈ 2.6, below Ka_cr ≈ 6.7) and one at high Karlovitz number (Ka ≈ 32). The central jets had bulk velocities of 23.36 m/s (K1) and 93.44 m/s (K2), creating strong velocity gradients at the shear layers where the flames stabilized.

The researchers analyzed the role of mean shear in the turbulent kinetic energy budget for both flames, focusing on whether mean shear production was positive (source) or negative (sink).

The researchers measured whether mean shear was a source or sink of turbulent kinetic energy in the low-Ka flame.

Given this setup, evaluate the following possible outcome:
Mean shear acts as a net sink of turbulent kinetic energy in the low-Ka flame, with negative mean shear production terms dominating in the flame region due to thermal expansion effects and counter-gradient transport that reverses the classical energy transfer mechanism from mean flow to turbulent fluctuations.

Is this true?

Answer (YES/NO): YES